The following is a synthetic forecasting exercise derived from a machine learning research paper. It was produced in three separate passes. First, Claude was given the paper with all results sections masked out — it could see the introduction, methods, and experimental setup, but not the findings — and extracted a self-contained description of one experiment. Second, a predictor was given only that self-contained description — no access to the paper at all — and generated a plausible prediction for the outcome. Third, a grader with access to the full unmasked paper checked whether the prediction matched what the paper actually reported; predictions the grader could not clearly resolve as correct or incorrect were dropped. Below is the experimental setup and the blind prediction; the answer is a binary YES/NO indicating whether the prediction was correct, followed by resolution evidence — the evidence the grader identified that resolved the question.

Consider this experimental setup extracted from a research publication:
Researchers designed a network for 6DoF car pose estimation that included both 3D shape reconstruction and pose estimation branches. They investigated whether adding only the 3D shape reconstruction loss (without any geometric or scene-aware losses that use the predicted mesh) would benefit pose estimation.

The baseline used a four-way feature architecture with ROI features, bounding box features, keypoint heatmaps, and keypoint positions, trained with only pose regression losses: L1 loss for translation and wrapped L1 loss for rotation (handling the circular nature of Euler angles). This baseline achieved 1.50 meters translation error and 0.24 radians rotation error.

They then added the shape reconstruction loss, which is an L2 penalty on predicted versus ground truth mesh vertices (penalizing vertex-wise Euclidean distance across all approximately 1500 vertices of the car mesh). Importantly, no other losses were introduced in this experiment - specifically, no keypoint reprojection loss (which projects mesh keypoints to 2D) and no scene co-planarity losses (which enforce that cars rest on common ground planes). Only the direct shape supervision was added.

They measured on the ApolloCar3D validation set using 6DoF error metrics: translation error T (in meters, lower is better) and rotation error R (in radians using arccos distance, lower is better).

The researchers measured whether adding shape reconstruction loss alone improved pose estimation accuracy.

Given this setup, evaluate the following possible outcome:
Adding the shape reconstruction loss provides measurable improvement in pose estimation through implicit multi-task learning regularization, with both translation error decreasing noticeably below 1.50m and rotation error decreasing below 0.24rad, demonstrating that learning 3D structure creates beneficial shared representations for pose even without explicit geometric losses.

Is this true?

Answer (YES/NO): YES